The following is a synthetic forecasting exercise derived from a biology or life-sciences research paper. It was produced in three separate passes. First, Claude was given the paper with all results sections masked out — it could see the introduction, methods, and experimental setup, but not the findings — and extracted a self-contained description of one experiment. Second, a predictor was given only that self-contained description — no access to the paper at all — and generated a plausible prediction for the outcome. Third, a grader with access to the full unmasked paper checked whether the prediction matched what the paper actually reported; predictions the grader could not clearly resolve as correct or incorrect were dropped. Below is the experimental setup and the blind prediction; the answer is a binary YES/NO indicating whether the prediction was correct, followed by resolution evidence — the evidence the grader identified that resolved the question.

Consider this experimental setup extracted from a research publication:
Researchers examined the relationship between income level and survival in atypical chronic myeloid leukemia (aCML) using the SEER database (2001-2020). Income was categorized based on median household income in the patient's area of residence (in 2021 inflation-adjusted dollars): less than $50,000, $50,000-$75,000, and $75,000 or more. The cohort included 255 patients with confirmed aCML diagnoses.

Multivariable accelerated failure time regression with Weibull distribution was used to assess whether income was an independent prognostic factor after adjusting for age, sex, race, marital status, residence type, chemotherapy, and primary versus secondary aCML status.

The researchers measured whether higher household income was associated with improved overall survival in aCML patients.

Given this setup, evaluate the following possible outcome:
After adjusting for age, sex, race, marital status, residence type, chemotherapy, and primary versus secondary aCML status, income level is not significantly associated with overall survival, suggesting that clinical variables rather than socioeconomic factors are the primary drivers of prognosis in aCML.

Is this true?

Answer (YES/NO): YES